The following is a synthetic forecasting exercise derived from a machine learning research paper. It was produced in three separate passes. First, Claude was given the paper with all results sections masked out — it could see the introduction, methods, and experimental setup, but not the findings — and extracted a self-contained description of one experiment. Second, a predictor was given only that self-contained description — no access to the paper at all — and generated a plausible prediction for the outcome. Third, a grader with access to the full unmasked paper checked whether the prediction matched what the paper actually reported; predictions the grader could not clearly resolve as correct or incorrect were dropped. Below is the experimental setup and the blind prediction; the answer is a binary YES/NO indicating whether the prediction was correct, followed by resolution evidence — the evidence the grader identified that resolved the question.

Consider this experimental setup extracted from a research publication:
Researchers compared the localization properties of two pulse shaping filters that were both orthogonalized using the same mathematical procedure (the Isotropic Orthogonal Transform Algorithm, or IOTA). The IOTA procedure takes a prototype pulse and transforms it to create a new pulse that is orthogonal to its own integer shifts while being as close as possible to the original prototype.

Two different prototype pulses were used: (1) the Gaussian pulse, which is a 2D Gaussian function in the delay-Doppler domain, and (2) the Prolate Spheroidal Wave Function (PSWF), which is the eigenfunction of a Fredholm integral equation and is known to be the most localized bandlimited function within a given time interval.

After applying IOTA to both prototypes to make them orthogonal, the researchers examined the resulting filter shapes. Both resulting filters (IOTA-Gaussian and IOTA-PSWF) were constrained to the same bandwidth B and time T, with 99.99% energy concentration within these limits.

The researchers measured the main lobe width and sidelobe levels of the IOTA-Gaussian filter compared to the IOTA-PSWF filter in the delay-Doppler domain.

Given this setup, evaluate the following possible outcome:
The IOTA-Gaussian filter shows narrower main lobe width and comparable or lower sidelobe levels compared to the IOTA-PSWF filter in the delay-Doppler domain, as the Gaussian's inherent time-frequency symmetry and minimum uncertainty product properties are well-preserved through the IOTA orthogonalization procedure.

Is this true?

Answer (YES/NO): NO